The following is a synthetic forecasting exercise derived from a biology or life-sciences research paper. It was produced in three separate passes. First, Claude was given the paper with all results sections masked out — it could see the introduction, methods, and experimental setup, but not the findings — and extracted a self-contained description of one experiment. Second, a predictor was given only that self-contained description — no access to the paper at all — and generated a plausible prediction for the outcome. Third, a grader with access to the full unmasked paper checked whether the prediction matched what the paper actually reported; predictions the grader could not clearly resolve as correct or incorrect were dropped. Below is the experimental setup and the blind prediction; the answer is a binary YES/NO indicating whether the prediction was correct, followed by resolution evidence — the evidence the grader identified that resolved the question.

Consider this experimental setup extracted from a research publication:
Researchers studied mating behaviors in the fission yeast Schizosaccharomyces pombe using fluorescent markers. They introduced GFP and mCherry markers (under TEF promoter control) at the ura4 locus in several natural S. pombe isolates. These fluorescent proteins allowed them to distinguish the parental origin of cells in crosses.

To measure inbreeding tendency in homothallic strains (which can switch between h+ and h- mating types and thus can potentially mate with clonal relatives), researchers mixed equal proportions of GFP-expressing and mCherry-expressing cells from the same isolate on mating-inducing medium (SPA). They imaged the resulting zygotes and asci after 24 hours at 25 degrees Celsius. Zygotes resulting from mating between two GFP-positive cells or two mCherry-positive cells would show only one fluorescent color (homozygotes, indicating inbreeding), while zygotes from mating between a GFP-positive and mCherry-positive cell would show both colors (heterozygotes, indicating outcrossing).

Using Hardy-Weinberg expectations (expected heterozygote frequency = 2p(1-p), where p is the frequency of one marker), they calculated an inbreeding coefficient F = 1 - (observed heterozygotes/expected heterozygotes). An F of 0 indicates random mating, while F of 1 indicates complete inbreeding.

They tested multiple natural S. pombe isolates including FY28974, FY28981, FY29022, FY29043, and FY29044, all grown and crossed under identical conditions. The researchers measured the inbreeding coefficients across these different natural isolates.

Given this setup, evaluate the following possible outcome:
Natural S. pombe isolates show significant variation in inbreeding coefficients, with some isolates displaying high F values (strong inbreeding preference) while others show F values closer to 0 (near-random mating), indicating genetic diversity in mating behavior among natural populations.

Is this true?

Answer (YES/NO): YES